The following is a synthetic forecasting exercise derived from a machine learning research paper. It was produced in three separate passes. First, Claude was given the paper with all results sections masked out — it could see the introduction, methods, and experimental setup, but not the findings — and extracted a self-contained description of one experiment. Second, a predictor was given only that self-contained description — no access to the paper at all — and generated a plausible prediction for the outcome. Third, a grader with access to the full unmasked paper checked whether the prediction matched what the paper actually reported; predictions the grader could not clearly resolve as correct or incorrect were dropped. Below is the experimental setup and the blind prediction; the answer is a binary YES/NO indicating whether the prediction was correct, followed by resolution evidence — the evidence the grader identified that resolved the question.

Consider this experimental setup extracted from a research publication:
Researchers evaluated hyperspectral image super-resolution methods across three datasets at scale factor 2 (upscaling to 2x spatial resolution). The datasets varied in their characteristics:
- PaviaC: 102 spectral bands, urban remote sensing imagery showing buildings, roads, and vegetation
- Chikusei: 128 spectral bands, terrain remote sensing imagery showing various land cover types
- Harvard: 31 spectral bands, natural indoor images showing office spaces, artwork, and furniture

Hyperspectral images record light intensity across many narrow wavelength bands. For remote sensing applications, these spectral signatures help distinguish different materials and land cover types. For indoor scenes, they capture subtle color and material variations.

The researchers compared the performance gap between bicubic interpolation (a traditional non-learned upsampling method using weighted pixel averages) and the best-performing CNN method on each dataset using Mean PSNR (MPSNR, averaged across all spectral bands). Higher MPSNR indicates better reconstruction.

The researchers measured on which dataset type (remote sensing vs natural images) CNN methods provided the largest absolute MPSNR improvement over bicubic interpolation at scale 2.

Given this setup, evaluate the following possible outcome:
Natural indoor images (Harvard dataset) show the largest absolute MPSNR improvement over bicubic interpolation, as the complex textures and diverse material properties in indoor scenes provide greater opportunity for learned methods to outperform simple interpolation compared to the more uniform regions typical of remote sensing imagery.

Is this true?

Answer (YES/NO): NO